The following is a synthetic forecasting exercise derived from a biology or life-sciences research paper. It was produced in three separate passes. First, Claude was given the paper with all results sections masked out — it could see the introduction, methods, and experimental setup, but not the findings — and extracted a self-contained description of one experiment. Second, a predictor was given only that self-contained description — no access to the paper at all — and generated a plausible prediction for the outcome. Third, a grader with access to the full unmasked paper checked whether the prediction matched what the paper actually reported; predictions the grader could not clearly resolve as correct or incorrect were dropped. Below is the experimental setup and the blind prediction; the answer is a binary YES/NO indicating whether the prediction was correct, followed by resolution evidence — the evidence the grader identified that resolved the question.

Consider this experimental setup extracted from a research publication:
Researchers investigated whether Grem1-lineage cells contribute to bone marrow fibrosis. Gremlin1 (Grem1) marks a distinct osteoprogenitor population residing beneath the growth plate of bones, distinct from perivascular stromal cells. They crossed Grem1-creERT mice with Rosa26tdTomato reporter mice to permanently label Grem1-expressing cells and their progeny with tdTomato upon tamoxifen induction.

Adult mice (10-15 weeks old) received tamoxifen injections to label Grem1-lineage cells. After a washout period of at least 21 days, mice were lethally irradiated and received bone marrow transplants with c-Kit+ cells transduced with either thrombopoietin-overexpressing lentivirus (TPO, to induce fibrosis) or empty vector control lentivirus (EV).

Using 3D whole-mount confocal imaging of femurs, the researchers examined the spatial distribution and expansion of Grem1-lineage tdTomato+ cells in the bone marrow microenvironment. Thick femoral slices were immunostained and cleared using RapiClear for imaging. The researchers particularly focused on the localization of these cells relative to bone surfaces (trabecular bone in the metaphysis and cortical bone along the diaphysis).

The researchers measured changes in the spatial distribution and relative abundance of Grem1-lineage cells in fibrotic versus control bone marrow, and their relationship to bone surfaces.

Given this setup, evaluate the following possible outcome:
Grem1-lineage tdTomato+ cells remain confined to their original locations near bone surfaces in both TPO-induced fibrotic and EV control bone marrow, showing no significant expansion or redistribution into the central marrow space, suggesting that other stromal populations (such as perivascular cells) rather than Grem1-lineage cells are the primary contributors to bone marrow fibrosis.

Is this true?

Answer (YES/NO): YES